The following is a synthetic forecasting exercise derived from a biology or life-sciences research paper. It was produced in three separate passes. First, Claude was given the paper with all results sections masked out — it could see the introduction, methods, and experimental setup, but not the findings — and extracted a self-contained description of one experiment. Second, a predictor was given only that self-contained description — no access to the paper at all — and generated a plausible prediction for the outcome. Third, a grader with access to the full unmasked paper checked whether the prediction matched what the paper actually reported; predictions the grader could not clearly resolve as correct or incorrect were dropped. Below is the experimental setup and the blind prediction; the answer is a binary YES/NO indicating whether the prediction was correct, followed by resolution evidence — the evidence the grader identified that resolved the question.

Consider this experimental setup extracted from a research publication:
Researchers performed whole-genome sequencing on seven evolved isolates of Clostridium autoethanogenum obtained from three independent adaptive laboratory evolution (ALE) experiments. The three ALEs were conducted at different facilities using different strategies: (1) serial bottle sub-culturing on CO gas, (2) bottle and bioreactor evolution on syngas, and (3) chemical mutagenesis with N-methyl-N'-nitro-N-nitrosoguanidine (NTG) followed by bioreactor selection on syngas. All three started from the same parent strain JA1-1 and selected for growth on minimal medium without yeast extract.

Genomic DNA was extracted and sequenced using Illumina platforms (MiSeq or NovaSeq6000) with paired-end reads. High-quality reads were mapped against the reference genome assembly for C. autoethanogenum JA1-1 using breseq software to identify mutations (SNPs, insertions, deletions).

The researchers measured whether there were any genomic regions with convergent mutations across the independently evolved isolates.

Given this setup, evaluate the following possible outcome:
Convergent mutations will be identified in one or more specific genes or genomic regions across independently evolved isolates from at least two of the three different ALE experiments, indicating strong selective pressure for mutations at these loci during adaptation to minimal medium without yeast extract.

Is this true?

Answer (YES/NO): YES